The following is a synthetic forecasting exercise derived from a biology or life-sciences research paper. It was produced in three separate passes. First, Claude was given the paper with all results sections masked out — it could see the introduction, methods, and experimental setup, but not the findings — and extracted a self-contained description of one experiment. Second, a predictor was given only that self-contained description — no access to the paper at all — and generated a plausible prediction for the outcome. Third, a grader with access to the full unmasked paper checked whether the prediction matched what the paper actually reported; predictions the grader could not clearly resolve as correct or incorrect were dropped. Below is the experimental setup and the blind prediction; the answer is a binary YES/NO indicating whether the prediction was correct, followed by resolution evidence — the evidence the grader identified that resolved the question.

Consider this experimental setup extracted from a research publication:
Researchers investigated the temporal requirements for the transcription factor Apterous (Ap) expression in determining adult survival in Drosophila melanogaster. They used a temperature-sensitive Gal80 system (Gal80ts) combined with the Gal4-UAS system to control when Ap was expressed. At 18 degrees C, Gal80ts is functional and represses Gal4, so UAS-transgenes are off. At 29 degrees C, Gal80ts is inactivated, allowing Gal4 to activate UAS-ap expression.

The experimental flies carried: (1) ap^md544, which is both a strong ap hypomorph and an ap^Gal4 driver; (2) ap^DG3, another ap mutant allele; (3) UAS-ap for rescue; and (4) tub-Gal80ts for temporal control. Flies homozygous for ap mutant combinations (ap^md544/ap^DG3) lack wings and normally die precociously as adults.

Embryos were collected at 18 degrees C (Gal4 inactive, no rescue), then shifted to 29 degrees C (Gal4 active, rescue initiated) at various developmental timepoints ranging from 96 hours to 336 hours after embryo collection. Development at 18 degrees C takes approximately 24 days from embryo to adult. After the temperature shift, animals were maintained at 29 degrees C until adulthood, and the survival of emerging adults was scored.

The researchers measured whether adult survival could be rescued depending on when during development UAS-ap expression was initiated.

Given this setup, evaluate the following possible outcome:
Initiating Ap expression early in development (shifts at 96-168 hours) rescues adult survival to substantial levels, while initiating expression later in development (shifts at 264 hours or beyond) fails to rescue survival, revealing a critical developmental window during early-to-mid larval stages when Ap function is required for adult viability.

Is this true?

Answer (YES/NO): NO